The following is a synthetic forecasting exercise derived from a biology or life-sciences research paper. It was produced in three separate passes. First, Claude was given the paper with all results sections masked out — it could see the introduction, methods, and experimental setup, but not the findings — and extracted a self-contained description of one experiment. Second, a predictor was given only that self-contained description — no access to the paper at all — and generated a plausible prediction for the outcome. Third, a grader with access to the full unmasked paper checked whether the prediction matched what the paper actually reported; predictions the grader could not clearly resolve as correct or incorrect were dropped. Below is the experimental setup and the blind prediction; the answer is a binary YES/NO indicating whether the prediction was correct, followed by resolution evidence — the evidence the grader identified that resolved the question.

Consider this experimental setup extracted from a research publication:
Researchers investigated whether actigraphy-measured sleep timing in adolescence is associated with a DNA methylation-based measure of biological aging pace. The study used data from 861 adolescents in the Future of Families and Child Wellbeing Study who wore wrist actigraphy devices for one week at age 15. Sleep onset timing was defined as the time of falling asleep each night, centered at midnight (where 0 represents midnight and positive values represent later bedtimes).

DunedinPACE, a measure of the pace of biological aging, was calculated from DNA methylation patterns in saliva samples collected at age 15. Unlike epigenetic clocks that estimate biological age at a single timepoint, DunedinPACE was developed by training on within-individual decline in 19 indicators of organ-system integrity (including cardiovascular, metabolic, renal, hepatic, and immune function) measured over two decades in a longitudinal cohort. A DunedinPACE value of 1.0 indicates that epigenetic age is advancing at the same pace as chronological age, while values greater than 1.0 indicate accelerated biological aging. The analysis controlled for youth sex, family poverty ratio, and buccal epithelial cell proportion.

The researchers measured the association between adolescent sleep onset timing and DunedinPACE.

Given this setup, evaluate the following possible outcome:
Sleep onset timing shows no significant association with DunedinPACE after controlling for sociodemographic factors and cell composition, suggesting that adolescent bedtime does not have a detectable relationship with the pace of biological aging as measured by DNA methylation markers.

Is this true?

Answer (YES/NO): NO